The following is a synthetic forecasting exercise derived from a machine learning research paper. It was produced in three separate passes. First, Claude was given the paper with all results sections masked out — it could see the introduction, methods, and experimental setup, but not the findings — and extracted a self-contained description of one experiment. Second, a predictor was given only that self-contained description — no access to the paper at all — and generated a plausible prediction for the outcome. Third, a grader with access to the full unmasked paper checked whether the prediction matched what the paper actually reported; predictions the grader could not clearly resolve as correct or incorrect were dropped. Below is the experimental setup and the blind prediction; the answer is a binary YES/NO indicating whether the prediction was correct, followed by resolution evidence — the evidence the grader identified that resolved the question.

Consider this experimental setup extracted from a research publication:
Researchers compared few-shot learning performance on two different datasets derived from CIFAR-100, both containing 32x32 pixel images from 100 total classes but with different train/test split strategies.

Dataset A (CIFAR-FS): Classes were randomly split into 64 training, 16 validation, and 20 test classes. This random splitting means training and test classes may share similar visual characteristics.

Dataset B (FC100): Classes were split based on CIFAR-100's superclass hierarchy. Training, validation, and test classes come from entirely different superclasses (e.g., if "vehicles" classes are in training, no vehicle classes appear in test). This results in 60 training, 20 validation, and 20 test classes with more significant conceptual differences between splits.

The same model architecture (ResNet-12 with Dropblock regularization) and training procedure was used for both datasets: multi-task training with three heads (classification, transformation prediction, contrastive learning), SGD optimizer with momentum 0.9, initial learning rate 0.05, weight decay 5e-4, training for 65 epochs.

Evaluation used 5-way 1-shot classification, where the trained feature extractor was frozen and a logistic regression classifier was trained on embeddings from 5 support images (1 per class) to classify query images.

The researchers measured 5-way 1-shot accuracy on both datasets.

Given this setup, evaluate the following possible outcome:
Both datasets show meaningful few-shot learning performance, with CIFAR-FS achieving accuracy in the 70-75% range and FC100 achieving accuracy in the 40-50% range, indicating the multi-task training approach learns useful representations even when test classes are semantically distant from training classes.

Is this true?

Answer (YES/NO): NO